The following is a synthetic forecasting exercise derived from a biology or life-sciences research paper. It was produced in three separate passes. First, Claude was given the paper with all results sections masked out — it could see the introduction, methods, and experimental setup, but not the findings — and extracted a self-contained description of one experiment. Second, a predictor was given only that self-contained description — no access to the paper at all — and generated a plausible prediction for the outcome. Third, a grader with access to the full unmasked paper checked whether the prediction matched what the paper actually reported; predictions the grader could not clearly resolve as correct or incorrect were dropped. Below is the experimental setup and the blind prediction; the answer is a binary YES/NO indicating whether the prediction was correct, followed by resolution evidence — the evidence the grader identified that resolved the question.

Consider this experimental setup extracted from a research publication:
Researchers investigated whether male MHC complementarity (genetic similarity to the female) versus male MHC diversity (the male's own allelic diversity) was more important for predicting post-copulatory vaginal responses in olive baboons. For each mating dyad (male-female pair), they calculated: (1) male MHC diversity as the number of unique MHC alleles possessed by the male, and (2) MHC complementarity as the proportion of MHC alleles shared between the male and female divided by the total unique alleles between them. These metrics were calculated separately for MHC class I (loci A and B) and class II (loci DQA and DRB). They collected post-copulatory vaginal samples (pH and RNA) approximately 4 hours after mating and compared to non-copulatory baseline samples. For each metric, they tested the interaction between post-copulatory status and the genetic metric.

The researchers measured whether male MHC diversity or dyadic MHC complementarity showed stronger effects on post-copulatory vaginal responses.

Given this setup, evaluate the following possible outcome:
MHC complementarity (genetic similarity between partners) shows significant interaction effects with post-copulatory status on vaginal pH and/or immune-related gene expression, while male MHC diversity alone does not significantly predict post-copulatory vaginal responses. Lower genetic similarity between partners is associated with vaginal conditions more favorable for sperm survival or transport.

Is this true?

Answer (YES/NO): NO